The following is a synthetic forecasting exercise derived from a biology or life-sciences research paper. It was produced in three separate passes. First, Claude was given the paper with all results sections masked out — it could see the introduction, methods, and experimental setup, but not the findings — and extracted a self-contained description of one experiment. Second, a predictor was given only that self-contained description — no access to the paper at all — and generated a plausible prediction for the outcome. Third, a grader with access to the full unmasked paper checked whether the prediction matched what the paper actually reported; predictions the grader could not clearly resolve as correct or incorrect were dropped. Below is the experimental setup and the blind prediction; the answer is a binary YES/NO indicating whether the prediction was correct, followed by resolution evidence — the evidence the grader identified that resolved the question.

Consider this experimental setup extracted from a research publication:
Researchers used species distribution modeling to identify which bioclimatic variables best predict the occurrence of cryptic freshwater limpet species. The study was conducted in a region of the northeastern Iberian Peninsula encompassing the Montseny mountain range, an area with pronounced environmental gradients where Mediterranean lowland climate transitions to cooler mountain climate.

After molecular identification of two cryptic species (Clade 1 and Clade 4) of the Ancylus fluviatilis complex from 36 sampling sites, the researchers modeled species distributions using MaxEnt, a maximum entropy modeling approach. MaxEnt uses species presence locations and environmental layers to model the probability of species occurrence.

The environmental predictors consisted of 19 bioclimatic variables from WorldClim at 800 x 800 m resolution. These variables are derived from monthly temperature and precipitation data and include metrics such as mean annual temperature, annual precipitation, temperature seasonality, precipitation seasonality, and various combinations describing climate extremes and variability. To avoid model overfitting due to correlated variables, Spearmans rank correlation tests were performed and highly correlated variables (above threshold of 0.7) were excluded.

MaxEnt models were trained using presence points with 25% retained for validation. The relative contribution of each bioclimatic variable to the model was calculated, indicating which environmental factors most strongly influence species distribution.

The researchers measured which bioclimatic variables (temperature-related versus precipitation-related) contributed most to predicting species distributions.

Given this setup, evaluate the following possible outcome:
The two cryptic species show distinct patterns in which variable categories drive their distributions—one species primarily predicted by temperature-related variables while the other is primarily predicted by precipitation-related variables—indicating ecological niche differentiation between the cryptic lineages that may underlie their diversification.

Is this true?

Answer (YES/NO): NO